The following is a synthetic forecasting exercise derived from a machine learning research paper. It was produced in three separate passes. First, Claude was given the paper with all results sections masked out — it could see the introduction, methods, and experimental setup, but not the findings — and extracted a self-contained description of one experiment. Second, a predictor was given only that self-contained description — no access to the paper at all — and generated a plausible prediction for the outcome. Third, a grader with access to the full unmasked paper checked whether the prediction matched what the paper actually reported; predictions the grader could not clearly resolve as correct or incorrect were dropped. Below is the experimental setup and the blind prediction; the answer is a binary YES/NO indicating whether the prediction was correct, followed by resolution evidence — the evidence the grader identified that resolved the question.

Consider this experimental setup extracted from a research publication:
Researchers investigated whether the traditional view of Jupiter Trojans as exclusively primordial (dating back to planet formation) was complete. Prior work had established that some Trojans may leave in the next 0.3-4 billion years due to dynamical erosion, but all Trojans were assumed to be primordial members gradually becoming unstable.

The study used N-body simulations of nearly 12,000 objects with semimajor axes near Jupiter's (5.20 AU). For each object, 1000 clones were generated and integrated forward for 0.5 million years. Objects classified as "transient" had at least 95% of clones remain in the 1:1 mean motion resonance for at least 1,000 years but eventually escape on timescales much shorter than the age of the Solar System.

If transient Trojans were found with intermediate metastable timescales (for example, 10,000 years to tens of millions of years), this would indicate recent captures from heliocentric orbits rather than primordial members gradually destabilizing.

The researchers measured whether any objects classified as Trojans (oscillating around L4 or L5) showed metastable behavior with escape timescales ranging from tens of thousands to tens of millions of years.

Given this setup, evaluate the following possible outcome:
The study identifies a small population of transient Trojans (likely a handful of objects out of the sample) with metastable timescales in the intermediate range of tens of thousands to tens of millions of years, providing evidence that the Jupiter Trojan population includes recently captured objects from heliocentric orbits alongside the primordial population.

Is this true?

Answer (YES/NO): YES